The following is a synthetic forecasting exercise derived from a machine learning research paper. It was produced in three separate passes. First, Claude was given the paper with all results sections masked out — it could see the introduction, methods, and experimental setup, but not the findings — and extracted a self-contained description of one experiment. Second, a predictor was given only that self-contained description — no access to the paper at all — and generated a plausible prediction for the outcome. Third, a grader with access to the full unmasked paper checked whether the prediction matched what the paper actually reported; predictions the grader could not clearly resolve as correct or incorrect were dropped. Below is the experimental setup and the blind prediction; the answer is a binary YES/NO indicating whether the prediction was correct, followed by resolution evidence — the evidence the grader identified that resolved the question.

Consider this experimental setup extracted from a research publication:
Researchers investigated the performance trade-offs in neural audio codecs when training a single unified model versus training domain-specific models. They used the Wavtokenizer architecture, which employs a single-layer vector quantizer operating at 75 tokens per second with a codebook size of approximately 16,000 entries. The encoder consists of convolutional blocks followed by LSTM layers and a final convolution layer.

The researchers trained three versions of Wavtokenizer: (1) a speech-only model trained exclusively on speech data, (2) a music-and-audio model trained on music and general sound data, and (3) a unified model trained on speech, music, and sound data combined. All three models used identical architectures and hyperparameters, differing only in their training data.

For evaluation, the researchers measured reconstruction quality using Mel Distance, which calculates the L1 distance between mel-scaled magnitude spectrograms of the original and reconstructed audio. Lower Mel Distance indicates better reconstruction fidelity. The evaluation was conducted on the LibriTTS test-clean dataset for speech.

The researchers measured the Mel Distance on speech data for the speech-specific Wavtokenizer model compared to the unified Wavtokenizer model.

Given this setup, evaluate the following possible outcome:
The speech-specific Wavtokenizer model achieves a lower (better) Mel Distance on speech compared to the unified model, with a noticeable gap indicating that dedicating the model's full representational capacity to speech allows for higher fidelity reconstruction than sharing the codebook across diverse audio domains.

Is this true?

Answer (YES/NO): YES